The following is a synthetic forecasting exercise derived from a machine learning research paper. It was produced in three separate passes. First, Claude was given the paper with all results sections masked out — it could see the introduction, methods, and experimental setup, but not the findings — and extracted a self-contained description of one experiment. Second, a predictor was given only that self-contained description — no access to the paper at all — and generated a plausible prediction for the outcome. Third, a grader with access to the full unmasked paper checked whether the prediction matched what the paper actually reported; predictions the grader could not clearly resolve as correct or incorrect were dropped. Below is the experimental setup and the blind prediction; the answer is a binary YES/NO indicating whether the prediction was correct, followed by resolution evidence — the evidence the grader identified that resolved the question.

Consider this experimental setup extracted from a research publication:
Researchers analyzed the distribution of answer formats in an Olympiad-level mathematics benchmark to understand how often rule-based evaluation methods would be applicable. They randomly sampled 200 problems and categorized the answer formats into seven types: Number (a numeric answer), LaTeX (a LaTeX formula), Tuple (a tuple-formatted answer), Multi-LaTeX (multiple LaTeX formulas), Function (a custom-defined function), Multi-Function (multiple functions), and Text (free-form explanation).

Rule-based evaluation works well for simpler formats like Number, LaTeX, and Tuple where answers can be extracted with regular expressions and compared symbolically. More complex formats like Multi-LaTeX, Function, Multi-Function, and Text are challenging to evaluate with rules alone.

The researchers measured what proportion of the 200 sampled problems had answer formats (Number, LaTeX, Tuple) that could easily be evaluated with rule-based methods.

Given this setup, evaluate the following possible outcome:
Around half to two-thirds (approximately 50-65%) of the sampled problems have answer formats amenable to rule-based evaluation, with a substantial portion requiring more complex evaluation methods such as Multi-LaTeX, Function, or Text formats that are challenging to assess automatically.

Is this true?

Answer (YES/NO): NO